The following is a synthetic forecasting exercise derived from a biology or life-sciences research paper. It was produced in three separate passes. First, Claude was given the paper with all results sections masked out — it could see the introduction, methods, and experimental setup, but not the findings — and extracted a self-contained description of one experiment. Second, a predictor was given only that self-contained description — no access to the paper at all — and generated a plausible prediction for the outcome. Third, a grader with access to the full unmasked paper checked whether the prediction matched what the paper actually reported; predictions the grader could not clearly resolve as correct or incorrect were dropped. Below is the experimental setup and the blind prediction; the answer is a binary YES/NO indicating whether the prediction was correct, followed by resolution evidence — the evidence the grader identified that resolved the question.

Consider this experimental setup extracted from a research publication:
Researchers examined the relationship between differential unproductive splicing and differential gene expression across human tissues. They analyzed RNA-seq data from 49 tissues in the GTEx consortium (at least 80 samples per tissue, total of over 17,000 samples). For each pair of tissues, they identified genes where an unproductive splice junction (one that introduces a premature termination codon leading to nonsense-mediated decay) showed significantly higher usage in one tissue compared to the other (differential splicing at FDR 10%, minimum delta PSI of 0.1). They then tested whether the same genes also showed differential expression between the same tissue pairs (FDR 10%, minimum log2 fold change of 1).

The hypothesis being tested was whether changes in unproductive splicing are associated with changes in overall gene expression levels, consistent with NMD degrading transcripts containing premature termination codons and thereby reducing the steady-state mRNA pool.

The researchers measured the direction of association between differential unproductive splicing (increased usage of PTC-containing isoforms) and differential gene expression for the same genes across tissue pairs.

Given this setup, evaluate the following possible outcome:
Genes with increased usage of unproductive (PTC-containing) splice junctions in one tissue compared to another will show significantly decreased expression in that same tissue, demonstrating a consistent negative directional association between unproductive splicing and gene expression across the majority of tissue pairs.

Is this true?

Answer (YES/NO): YES